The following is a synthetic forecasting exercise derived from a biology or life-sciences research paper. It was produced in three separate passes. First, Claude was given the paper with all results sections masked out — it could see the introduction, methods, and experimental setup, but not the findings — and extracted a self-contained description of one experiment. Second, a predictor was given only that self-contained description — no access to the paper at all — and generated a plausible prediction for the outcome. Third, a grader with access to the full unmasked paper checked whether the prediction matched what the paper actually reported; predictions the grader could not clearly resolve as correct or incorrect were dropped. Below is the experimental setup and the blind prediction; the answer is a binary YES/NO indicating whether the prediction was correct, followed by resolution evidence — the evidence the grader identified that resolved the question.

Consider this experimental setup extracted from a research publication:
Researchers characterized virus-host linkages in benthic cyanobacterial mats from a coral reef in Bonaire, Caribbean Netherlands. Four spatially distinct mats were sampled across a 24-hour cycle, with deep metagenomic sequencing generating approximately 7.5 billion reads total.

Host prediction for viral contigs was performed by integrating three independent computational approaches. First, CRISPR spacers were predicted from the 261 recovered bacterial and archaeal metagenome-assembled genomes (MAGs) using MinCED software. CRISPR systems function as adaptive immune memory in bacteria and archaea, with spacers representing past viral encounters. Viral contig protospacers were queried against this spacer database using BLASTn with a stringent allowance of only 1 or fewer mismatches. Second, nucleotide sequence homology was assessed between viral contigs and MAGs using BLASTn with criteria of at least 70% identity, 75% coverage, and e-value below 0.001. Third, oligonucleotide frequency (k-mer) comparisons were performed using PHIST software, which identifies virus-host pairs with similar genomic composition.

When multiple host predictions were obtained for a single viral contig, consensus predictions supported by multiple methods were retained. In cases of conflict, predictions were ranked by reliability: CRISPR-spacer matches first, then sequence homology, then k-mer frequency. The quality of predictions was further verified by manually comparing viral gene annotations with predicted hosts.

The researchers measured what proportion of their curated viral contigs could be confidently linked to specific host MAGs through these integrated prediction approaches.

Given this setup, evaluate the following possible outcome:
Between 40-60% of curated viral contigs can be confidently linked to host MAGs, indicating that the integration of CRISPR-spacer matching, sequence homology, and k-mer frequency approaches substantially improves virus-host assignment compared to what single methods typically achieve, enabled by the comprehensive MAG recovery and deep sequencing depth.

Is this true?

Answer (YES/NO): YES